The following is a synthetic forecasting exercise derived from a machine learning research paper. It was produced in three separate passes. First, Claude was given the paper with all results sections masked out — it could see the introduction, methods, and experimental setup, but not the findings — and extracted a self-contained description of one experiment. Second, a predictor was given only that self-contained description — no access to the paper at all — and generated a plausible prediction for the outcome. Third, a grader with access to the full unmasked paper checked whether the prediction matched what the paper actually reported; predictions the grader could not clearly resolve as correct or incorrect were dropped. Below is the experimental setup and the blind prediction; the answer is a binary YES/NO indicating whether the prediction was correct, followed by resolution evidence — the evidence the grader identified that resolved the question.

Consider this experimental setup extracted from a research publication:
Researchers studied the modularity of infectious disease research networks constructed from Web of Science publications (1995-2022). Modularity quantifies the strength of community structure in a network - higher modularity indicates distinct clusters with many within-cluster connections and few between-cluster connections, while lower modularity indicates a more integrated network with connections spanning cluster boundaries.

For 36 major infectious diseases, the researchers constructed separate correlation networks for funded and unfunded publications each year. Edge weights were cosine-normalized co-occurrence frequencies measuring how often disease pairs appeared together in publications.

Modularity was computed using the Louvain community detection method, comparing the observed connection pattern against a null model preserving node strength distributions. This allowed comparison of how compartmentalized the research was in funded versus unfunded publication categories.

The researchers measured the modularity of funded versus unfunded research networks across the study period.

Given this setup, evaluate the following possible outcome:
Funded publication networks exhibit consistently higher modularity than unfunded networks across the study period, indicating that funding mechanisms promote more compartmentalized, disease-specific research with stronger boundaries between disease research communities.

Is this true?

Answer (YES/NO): YES